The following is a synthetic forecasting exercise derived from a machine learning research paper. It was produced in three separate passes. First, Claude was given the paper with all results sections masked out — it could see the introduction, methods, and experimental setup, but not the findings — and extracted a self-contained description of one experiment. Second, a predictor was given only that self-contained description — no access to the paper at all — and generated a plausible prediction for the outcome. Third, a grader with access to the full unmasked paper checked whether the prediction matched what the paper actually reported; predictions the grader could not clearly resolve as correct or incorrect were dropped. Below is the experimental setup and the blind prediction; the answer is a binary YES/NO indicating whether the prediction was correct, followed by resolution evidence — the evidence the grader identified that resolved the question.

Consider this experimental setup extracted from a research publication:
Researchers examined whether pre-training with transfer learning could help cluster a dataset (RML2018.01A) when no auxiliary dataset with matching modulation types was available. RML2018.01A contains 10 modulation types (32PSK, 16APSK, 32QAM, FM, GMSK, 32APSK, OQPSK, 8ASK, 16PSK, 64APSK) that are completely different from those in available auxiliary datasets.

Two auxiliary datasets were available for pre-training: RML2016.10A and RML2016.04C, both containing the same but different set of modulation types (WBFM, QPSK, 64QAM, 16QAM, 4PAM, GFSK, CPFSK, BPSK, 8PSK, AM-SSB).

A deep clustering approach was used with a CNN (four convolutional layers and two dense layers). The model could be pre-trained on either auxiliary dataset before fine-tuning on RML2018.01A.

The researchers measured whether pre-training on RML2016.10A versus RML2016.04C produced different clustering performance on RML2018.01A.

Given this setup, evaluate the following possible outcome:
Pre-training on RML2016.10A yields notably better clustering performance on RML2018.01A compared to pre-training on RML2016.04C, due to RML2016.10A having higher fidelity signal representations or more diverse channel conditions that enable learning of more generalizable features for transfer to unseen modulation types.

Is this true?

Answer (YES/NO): NO